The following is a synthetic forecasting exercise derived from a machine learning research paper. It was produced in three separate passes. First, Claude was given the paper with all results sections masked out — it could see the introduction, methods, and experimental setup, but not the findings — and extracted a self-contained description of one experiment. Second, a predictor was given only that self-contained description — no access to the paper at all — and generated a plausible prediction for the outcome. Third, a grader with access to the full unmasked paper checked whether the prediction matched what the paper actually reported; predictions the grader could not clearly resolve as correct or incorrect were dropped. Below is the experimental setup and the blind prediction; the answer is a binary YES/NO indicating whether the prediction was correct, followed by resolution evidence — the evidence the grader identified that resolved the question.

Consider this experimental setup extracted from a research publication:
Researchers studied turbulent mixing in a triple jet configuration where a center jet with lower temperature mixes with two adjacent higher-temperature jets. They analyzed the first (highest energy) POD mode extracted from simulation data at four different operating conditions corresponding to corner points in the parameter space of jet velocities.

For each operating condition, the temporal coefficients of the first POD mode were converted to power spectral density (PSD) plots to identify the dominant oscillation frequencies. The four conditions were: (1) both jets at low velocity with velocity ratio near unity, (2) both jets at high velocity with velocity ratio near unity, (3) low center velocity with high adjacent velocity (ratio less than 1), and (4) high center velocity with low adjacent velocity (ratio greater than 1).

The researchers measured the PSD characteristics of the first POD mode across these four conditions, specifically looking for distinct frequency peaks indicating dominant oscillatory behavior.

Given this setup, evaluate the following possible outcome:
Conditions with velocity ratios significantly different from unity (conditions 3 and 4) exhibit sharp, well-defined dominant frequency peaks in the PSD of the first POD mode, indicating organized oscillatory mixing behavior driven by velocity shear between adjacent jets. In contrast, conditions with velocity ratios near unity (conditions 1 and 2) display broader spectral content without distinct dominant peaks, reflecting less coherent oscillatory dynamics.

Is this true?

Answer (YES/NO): NO